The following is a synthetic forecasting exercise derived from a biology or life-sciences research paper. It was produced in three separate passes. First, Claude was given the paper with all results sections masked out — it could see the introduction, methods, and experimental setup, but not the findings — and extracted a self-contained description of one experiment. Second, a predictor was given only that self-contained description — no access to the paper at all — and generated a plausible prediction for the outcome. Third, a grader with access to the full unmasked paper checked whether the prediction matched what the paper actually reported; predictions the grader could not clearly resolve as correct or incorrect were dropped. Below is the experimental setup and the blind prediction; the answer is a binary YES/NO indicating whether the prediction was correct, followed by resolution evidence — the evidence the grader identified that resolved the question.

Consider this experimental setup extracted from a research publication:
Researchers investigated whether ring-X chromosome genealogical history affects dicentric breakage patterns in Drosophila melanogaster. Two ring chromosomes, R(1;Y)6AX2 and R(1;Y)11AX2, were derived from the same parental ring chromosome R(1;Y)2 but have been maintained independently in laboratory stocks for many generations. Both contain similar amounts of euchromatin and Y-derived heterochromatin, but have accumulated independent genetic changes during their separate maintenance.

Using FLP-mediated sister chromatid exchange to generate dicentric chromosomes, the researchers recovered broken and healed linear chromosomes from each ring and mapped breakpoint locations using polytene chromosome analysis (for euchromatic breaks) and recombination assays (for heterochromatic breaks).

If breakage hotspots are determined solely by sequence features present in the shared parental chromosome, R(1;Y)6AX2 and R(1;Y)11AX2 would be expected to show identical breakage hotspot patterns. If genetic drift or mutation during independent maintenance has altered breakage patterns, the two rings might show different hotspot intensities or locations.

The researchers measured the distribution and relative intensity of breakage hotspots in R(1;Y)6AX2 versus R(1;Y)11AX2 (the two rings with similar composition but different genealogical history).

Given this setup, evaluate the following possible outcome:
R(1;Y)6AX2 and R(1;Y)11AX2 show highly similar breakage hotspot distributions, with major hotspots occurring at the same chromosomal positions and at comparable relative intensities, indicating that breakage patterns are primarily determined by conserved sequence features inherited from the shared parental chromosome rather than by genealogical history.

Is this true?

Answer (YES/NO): NO